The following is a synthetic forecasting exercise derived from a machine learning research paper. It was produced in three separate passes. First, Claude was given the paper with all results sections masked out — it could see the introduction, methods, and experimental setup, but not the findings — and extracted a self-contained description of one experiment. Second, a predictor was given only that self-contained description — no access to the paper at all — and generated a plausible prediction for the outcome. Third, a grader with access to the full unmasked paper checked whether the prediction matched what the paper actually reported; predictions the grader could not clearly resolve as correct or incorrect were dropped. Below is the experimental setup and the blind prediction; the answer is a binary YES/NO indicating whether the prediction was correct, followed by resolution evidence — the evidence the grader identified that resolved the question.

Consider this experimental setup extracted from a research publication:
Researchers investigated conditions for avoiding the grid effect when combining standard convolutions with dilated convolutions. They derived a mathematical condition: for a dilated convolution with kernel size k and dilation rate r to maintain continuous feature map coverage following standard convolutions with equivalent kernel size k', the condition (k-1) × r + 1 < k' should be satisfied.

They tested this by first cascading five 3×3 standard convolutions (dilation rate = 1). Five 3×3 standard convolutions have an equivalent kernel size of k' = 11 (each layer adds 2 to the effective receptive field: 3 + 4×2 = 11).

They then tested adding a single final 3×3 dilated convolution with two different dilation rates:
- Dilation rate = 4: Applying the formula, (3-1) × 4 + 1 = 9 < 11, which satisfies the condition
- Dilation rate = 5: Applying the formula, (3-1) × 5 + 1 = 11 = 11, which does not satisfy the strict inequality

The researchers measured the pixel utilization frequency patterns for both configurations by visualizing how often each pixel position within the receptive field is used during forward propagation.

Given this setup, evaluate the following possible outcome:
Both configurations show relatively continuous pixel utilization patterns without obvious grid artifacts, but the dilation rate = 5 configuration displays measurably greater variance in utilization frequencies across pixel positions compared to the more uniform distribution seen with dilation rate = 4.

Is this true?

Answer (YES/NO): NO